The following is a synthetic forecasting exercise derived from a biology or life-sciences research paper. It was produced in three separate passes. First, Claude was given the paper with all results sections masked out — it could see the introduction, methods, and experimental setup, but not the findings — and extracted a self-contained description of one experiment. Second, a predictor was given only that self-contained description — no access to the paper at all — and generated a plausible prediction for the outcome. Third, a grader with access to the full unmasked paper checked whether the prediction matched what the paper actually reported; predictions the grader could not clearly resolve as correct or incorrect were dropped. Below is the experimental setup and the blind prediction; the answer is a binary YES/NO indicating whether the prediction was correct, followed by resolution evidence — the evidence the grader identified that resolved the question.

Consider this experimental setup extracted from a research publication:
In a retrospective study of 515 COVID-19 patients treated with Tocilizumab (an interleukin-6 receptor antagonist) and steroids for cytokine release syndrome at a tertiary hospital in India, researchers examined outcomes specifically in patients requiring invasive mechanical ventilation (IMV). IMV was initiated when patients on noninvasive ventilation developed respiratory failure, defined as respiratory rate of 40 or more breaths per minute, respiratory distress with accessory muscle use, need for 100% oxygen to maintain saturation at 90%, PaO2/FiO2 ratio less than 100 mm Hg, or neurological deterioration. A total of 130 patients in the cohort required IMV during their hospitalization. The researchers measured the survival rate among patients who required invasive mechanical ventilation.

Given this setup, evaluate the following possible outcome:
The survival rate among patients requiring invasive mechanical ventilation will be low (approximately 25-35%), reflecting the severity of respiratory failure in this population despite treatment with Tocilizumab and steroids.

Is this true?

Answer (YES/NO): NO